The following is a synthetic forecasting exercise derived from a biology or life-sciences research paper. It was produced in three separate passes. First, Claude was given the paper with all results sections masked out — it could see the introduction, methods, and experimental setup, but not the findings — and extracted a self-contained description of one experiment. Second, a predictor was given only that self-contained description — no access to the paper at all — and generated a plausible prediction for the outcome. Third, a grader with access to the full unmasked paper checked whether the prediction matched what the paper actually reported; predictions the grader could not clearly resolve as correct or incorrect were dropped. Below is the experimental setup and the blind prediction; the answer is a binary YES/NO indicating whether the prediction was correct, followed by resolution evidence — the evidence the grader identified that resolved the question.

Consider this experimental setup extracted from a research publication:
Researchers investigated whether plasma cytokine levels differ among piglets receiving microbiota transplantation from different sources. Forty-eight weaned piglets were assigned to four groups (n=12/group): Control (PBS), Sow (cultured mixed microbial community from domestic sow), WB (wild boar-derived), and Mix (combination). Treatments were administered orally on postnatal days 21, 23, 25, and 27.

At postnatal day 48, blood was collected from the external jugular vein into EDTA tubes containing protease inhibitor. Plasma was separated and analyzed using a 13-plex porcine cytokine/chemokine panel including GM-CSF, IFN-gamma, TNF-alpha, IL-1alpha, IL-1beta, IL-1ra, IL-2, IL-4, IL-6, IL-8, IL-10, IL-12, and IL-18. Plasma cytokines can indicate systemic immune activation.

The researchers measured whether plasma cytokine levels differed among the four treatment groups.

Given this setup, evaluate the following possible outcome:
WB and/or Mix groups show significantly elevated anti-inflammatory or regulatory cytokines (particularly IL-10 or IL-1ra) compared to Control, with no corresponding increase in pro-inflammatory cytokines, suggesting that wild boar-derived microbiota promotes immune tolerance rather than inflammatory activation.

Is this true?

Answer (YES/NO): NO